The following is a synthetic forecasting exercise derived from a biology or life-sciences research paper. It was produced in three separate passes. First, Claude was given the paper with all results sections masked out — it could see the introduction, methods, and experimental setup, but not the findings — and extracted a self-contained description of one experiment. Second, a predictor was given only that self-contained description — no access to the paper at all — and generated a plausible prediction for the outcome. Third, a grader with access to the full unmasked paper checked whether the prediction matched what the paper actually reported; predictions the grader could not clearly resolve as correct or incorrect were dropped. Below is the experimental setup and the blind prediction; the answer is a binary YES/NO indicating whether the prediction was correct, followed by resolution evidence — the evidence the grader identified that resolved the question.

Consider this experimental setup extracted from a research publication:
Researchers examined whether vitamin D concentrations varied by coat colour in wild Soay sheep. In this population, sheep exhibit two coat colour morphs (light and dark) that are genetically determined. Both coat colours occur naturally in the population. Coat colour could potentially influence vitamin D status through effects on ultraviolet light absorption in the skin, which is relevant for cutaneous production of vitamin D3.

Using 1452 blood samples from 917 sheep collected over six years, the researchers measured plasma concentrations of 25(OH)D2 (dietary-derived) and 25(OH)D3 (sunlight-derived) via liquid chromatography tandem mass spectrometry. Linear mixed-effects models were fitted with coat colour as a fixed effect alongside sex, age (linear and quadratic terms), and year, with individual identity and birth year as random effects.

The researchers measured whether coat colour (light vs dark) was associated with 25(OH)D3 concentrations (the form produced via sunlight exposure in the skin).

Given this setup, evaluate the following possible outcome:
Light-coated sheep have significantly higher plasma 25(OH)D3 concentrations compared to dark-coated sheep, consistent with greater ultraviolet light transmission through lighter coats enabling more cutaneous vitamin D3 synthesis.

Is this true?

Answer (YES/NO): YES